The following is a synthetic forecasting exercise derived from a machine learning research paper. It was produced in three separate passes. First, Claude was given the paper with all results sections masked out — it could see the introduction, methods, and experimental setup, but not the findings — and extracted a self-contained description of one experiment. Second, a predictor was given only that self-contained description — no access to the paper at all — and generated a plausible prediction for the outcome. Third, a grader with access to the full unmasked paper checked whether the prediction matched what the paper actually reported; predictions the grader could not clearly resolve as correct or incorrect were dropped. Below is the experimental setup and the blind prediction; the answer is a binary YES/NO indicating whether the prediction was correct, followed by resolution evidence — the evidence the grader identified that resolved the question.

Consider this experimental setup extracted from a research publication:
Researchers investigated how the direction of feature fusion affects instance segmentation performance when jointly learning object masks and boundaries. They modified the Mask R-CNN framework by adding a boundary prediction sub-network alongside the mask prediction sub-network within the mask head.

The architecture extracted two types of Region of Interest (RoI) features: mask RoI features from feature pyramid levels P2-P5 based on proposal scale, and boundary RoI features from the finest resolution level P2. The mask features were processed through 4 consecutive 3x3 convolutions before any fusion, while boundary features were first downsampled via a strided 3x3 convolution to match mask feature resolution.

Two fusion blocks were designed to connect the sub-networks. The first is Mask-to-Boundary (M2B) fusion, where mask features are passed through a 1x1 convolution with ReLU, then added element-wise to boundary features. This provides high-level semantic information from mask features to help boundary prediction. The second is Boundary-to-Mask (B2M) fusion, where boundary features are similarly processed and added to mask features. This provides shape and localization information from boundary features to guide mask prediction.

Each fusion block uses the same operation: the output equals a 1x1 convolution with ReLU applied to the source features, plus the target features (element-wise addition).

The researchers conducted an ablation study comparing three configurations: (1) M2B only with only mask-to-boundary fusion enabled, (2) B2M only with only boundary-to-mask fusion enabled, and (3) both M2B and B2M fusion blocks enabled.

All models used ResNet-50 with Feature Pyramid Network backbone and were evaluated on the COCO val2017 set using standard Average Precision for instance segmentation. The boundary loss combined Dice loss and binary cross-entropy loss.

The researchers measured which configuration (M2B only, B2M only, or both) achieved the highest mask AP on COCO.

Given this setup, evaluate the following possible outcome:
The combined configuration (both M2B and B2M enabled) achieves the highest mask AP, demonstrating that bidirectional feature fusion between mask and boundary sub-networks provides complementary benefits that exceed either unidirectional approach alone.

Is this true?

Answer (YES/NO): YES